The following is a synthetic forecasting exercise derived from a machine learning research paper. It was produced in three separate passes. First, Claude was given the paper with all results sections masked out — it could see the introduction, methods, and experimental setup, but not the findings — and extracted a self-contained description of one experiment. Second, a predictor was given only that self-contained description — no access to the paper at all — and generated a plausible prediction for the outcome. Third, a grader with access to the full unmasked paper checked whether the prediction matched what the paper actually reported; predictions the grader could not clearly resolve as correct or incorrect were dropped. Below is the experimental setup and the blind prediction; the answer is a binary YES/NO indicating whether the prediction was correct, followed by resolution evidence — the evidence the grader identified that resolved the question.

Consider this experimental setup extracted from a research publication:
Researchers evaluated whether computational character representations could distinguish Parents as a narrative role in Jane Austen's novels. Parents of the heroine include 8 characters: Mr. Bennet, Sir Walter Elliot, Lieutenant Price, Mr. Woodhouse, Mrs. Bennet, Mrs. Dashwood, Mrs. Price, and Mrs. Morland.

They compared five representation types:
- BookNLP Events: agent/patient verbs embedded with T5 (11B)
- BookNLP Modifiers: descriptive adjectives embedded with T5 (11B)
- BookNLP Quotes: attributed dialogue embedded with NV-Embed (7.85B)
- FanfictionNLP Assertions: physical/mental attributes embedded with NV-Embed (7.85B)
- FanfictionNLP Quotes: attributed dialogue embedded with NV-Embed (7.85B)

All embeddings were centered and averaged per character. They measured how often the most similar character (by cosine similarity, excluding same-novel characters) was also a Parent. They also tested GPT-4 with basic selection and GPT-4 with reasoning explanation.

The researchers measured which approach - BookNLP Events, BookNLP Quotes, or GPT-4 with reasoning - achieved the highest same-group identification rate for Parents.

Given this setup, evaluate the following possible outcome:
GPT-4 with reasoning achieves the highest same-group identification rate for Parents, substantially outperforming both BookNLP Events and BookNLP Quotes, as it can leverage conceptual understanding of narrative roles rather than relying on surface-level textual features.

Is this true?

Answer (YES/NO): NO